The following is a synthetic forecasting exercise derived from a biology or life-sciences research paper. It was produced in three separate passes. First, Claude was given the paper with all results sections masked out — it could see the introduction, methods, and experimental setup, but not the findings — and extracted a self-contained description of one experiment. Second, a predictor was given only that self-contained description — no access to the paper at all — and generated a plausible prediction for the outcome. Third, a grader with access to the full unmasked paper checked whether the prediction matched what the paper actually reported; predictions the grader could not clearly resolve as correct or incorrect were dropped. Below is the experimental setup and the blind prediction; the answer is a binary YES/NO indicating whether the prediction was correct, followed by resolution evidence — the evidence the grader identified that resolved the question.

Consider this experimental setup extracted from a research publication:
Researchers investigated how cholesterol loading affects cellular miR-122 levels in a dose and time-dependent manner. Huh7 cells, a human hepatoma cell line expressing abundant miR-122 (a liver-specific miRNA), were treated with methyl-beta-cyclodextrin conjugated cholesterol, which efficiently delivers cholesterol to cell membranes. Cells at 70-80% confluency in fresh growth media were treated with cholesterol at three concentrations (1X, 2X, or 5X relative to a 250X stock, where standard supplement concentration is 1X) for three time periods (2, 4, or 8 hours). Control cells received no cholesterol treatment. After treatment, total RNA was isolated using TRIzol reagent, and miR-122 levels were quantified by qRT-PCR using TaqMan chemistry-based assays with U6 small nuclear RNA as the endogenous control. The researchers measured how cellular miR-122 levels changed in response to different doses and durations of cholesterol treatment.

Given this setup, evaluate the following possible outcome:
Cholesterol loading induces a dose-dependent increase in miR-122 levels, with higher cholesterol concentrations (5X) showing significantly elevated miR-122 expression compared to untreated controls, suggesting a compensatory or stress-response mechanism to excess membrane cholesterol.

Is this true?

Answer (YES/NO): NO